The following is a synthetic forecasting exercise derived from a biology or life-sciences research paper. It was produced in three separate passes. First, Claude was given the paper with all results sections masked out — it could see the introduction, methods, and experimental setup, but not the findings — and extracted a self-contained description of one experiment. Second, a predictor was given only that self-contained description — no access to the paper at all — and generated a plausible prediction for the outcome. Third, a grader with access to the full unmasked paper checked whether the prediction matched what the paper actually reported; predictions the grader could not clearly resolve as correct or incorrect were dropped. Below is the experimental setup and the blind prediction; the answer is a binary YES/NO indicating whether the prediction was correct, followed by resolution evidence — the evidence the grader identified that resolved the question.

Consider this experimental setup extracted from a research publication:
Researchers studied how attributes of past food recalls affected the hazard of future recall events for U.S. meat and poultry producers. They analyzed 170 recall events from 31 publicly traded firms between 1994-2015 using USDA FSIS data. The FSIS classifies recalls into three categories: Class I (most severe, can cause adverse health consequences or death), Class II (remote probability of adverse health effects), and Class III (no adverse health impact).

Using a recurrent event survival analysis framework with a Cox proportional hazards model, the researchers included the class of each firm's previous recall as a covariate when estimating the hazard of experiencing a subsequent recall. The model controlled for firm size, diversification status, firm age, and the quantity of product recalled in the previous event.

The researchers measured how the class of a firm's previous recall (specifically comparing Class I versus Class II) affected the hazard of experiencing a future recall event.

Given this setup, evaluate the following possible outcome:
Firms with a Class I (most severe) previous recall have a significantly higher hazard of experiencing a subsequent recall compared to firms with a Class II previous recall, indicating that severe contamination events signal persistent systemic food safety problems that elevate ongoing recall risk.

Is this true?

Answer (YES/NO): NO